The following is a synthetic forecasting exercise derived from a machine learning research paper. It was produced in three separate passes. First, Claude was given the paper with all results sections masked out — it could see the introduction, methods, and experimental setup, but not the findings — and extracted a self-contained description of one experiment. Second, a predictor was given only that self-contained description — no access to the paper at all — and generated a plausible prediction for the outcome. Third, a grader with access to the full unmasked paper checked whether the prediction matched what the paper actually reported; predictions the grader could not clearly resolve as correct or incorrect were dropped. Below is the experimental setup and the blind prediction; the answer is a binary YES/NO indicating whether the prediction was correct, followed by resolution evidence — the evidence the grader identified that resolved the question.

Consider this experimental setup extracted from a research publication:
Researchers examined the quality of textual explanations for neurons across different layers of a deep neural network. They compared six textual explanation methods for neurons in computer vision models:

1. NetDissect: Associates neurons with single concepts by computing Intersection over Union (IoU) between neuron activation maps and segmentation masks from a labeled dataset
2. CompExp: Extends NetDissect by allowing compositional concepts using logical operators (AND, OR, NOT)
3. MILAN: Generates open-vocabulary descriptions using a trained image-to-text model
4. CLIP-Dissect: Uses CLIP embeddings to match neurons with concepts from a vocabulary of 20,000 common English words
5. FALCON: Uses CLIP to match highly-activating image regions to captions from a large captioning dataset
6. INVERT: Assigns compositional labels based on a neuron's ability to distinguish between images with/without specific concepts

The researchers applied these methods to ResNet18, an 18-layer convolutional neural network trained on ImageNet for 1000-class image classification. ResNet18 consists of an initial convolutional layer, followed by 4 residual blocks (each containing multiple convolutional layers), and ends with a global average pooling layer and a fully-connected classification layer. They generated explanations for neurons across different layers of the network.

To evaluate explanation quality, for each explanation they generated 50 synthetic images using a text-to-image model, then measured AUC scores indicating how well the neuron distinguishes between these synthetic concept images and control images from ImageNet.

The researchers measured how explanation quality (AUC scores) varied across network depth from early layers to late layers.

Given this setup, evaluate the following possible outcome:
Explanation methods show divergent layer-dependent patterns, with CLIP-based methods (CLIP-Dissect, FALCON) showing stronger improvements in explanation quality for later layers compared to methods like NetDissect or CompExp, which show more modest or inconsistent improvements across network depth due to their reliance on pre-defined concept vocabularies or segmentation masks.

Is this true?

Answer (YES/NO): NO